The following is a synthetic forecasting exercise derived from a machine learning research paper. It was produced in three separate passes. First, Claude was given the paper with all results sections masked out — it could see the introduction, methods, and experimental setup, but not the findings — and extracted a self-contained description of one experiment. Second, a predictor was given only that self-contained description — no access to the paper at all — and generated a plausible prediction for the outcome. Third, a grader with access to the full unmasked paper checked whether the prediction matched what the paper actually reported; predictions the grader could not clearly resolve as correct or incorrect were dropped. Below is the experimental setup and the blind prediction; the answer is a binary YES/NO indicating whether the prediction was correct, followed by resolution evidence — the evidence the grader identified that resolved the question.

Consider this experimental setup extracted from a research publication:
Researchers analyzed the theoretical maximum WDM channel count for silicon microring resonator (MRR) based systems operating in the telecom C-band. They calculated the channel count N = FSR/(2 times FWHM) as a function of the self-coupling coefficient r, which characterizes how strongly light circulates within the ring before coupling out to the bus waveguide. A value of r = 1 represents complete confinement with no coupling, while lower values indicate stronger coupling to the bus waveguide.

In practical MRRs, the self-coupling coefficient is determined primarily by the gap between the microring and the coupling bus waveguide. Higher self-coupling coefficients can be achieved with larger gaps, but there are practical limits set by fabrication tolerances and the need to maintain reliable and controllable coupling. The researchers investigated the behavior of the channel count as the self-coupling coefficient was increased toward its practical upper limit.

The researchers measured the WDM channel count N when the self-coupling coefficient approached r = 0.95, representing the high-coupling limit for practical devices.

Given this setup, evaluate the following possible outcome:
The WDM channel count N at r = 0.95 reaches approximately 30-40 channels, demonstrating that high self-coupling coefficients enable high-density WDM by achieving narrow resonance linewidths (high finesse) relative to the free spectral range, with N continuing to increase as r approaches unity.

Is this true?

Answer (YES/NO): NO